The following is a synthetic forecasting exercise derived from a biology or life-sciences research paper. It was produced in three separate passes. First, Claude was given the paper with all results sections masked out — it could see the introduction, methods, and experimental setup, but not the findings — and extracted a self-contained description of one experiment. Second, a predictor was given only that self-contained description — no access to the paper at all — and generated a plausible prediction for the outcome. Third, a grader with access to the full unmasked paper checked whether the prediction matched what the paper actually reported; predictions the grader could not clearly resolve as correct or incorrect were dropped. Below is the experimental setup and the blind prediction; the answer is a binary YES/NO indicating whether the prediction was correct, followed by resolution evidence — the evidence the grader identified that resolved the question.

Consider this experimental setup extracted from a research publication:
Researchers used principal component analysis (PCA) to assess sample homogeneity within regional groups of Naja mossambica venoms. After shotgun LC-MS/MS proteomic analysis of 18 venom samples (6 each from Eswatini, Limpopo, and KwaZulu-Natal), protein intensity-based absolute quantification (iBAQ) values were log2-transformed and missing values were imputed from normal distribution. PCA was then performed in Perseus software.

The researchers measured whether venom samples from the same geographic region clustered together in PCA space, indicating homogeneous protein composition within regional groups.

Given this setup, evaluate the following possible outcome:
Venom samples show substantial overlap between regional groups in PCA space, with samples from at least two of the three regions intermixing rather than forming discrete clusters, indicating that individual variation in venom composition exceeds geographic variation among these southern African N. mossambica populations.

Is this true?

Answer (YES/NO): NO